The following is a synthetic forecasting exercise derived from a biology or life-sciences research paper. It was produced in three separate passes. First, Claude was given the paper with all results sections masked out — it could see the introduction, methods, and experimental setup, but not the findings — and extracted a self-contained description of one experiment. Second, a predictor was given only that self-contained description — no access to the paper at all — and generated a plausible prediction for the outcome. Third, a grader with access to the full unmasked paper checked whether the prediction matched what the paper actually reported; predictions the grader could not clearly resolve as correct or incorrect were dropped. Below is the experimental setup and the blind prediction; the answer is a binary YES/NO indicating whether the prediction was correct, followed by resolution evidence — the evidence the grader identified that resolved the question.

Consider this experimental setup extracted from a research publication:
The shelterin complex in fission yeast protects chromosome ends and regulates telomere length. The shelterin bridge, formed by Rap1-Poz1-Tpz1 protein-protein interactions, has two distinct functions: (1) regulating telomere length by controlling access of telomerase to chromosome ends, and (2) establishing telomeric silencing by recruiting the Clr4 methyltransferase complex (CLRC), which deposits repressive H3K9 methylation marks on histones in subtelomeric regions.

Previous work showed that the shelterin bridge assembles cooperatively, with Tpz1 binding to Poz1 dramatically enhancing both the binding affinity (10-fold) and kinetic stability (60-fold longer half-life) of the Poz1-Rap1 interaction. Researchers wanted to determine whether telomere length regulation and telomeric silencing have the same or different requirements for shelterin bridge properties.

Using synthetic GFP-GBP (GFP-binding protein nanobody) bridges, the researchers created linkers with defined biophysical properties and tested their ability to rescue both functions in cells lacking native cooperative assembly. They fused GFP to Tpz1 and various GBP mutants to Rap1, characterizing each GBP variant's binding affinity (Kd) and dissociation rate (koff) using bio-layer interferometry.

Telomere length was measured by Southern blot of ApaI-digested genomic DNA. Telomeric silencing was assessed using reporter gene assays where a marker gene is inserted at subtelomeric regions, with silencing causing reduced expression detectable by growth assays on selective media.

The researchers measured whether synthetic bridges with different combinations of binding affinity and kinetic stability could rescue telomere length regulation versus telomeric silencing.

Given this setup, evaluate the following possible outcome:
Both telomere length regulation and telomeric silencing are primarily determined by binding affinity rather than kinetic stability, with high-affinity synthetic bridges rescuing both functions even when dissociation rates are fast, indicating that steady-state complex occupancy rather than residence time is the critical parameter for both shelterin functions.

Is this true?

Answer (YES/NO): NO